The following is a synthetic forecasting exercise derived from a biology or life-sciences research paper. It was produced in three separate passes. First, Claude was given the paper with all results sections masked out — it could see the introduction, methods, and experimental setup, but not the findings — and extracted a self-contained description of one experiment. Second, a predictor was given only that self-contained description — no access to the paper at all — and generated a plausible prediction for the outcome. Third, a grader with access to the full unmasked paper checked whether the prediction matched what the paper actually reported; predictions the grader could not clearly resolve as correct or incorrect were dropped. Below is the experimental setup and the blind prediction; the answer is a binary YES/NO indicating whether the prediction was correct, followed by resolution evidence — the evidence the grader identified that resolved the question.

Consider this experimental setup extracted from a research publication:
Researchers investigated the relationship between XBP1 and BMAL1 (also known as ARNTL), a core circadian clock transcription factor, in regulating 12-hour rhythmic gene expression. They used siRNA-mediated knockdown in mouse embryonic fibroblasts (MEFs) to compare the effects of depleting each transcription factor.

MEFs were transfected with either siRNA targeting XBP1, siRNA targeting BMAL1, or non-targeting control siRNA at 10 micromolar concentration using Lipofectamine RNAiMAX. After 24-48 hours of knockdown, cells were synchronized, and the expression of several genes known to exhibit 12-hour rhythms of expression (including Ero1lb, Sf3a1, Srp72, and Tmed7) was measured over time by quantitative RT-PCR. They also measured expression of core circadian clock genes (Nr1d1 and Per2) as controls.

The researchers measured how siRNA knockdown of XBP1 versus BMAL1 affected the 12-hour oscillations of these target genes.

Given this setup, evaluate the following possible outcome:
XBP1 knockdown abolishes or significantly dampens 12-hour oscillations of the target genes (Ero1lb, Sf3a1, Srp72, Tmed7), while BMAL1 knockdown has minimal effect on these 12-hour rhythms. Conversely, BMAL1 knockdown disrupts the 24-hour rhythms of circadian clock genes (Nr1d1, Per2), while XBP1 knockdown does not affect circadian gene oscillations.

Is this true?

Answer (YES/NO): YES